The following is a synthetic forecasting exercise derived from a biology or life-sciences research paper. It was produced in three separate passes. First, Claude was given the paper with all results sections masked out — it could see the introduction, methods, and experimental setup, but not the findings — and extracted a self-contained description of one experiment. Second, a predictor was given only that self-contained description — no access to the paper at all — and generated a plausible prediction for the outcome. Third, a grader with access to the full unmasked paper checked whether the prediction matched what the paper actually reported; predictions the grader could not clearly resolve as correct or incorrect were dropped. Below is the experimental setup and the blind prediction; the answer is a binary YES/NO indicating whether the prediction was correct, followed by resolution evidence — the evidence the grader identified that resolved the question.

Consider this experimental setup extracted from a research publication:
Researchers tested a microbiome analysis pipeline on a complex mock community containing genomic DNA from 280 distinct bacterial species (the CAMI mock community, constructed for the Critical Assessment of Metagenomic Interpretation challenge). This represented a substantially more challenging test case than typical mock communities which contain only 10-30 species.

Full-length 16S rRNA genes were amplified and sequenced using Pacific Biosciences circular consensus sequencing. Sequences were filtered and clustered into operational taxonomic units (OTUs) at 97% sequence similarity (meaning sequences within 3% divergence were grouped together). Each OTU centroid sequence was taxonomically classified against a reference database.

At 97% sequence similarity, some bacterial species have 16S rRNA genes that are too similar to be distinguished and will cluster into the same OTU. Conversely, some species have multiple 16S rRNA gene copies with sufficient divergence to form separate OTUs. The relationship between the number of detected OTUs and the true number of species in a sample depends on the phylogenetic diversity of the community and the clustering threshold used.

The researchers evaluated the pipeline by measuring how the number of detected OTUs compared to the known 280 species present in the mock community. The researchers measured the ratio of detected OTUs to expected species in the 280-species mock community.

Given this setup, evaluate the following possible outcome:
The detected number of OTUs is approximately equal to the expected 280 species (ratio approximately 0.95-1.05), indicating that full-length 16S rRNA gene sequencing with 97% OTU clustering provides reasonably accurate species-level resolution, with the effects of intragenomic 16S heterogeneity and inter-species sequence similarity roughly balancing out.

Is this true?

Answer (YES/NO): NO